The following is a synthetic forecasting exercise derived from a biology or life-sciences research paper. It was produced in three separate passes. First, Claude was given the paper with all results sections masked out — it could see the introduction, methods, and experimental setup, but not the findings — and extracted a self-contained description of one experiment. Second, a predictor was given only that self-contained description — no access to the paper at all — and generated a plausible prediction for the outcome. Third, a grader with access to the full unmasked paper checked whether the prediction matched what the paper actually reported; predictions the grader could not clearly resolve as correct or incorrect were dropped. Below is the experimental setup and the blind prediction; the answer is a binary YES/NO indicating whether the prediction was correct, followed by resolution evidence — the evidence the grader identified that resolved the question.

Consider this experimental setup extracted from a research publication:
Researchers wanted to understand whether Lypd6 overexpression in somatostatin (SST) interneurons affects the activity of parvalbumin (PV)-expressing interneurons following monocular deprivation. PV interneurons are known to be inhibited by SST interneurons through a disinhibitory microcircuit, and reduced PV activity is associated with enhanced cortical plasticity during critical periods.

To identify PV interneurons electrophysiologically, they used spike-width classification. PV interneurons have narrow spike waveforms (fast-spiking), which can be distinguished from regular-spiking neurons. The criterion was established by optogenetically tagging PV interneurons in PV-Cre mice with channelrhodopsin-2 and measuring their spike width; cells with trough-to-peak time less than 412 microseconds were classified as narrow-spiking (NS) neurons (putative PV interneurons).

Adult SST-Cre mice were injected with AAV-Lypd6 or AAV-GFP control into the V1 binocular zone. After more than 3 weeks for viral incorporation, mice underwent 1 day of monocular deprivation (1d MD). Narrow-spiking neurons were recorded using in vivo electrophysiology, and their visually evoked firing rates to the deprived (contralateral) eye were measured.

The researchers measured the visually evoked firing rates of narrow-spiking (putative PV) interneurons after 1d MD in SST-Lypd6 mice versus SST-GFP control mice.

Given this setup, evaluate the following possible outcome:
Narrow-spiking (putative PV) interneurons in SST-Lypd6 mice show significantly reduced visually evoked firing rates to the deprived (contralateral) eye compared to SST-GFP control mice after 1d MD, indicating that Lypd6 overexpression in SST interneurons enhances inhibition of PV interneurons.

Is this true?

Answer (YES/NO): YES